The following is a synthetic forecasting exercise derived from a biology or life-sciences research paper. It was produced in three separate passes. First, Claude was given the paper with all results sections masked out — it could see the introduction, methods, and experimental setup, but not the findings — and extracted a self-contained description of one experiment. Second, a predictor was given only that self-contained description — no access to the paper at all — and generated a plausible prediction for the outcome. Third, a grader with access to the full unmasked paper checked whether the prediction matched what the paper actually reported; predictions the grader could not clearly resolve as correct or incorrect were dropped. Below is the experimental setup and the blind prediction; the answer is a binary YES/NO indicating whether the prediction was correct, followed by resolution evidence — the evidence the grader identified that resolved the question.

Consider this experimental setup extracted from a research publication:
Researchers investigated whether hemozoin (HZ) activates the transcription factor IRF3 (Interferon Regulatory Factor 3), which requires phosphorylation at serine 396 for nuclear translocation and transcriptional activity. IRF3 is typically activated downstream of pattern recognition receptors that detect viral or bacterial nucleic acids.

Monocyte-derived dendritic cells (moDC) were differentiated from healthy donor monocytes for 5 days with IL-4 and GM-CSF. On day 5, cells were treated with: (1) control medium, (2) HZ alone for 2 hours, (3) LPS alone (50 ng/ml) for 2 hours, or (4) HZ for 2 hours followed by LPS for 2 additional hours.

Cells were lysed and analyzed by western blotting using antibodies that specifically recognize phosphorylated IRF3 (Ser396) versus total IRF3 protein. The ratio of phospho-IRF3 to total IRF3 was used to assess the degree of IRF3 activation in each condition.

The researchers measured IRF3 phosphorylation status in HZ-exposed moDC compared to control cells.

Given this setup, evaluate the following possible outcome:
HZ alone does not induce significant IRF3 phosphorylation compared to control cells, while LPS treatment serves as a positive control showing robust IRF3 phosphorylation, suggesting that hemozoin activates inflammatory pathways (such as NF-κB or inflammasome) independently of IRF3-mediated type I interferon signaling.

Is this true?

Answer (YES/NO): NO